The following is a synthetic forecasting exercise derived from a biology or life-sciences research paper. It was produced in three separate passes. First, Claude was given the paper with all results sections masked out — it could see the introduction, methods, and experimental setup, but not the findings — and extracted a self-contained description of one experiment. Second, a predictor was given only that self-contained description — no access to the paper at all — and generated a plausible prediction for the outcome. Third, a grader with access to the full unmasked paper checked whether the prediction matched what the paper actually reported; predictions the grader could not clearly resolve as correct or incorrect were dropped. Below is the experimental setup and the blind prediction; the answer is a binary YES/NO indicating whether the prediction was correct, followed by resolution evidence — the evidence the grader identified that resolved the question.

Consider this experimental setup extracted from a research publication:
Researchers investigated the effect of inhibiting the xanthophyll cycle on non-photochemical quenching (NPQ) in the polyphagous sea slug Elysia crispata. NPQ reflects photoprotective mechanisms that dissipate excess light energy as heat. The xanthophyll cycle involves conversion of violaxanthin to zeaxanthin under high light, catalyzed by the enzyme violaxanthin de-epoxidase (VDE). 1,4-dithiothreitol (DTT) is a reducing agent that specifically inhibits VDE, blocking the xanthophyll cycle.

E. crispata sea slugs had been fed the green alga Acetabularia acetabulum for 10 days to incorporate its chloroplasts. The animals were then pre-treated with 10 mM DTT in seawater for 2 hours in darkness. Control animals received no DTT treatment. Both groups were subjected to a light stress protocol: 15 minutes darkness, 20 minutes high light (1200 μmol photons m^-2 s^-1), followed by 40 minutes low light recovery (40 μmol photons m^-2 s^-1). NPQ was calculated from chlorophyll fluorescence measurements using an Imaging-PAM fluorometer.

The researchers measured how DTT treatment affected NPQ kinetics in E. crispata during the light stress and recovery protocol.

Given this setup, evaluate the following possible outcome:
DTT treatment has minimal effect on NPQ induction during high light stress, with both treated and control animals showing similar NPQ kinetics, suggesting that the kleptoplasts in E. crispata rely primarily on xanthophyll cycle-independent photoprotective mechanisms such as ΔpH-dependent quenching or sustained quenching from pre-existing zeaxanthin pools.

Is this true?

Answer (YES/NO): NO